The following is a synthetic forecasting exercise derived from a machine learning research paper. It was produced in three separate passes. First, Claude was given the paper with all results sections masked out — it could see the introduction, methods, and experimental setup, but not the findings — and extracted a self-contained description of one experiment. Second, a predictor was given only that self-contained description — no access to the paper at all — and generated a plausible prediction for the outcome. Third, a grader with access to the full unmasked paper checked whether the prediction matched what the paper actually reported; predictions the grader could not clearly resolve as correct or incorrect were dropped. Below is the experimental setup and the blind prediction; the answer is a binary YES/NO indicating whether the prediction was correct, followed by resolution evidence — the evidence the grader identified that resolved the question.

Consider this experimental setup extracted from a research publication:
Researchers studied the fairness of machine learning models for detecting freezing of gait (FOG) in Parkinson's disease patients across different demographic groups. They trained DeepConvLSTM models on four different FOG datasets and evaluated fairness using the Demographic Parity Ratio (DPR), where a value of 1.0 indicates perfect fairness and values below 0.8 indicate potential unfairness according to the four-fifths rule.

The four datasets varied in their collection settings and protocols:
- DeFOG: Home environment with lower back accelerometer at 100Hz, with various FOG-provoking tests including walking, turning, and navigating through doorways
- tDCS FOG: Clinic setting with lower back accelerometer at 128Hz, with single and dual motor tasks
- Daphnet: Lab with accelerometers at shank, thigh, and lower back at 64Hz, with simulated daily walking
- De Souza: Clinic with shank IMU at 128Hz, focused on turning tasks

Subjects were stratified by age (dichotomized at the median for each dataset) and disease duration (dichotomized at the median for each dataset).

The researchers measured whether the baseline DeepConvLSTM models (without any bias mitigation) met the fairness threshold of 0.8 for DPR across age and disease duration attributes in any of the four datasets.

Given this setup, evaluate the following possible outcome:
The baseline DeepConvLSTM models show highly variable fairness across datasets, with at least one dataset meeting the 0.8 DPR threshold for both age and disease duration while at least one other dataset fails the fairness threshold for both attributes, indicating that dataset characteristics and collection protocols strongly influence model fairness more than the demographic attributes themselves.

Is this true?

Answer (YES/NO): NO